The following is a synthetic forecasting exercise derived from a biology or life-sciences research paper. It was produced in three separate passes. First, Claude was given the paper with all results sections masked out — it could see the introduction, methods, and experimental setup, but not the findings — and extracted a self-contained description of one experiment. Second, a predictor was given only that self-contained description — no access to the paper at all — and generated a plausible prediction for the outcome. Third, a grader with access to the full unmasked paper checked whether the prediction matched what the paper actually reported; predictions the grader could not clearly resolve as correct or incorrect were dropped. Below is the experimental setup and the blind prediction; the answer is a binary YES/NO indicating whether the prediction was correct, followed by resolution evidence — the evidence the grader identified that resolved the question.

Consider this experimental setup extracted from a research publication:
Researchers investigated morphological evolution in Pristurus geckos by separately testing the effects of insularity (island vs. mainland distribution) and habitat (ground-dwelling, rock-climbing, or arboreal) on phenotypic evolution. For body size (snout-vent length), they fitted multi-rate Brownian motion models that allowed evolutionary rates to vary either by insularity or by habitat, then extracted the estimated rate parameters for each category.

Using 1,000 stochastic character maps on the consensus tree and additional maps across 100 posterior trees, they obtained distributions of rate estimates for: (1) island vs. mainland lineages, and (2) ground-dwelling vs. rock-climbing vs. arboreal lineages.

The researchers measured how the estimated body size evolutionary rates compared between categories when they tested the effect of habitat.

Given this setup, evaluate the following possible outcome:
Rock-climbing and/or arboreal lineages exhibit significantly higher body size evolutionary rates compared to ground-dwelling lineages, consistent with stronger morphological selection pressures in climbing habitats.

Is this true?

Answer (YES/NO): NO